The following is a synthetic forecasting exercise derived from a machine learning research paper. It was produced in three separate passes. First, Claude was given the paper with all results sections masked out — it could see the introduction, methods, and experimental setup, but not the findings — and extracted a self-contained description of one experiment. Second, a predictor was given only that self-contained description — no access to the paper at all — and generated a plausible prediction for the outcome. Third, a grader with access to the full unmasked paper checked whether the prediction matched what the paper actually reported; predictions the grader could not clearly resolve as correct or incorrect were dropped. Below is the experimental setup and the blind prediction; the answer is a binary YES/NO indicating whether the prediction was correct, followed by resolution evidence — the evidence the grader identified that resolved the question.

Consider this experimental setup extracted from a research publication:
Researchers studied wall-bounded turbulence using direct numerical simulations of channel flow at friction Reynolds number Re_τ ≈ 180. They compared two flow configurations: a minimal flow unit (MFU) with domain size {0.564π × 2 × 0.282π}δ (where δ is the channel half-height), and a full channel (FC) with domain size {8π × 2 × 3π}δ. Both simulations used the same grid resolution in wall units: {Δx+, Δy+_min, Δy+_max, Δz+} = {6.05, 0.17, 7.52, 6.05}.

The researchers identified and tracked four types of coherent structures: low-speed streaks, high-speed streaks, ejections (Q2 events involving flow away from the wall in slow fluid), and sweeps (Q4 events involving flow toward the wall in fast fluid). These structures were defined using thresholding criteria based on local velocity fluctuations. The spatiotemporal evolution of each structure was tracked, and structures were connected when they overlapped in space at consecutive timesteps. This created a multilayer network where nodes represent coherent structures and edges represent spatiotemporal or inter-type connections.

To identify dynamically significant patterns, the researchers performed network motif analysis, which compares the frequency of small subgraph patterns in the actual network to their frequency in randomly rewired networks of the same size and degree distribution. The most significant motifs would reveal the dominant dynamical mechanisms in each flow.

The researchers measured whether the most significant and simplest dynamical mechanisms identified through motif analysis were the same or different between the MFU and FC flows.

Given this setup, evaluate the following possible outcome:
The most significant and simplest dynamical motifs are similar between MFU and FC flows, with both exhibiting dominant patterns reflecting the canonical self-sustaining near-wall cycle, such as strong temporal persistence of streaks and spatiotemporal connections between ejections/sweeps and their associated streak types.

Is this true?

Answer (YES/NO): YES